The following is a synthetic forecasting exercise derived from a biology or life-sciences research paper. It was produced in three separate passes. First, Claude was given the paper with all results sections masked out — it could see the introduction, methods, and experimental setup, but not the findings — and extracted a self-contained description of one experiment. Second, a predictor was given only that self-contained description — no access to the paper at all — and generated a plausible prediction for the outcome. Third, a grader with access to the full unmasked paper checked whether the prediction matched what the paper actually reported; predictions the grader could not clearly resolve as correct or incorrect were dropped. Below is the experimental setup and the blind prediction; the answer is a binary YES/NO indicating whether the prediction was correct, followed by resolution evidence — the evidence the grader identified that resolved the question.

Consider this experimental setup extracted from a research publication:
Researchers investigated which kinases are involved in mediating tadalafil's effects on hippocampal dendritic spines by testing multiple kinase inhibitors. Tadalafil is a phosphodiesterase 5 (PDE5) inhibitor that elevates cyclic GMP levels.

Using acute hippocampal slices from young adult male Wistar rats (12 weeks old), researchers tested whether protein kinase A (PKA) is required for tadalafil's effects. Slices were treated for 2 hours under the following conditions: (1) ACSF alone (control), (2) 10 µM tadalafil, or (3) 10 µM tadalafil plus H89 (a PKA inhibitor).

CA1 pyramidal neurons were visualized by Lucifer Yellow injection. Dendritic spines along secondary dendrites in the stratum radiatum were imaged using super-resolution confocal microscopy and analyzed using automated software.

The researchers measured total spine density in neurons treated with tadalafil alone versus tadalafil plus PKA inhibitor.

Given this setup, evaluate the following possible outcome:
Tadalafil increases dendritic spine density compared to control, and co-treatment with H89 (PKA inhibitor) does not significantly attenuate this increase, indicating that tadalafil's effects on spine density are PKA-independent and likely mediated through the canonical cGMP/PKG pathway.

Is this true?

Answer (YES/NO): YES